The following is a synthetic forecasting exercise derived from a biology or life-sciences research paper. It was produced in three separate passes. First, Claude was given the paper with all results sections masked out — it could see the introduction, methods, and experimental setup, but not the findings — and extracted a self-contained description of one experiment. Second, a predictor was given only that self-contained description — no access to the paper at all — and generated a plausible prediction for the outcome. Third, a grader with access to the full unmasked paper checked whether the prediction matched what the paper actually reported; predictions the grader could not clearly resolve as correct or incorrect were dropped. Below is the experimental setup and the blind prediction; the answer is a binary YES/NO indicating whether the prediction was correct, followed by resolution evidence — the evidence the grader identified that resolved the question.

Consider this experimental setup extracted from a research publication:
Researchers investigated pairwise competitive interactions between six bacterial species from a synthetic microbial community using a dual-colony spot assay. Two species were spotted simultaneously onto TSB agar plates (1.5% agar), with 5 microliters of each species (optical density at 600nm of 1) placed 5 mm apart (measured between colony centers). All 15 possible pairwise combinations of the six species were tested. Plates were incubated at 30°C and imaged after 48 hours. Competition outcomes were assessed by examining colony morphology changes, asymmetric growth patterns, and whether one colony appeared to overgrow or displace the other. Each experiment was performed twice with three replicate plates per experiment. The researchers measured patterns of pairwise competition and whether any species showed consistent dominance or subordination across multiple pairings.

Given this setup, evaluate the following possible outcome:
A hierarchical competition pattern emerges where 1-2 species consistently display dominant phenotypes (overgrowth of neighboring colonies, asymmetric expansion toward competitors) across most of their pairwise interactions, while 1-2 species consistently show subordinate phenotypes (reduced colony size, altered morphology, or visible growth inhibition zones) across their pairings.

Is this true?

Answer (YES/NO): NO